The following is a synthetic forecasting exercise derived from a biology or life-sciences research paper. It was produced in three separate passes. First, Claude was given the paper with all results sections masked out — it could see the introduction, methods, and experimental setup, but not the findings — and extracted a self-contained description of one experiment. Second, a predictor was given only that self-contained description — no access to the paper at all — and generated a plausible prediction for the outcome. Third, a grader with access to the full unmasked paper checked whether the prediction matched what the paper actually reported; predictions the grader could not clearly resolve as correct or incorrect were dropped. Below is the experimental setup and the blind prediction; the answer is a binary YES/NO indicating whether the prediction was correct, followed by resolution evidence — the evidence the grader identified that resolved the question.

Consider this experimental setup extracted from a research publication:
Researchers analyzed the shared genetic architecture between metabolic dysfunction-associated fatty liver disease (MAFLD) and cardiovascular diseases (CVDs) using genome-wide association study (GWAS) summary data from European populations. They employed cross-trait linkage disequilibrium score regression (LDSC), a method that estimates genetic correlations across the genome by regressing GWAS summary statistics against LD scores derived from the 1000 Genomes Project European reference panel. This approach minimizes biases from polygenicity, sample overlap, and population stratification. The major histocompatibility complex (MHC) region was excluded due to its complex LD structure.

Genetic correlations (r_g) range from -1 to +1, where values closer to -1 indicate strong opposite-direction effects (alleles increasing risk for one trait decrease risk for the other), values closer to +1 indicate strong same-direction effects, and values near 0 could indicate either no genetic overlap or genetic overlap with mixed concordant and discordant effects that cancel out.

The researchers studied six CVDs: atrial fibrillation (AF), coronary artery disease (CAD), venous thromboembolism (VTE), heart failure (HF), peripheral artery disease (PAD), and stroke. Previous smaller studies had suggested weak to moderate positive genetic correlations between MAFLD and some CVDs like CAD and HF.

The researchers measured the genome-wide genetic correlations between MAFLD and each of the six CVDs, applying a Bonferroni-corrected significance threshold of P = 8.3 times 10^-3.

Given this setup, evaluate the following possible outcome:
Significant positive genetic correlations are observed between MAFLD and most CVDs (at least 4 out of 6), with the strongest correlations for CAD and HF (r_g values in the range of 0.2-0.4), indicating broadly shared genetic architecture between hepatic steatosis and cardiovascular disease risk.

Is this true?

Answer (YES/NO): NO